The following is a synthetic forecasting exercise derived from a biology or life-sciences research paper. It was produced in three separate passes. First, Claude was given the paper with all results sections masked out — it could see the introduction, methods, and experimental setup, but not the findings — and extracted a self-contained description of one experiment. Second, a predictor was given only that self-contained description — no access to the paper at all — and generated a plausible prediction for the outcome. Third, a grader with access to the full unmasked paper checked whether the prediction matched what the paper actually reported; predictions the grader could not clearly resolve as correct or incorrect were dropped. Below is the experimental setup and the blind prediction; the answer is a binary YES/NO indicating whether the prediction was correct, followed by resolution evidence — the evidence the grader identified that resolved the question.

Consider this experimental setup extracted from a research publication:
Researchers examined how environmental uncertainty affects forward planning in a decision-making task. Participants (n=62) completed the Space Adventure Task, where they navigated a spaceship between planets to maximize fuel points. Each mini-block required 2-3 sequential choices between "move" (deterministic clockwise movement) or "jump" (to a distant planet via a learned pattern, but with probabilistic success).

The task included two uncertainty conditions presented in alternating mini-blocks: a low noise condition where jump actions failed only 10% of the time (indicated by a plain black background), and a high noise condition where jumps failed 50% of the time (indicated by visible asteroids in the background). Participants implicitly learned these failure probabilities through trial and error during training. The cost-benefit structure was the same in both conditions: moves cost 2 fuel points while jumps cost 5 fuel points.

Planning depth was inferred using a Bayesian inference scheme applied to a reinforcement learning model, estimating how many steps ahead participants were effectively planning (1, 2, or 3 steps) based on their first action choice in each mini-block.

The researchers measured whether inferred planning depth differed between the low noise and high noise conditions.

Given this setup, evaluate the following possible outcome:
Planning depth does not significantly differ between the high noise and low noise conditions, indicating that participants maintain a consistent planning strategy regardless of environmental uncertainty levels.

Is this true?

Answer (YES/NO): YES